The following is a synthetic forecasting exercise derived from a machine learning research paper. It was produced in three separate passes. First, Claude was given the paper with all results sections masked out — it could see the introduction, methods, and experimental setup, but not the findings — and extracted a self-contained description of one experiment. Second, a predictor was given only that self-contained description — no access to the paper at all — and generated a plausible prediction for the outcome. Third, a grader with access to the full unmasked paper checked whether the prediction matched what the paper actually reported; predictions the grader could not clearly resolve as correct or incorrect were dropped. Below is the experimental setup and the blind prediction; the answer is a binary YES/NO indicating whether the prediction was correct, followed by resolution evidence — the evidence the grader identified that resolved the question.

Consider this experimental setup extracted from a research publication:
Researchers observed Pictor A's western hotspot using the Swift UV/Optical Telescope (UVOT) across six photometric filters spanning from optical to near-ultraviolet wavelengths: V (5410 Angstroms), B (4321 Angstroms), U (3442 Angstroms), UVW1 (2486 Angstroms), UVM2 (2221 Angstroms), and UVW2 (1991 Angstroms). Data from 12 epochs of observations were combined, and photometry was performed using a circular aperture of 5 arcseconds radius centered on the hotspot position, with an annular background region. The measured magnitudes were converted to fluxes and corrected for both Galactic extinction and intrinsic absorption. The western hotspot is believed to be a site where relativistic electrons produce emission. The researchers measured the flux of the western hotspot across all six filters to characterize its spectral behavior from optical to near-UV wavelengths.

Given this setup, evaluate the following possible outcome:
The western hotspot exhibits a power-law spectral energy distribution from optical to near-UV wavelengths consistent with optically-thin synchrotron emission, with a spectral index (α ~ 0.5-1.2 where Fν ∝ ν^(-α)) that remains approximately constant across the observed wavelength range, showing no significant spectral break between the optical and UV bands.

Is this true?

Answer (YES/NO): NO